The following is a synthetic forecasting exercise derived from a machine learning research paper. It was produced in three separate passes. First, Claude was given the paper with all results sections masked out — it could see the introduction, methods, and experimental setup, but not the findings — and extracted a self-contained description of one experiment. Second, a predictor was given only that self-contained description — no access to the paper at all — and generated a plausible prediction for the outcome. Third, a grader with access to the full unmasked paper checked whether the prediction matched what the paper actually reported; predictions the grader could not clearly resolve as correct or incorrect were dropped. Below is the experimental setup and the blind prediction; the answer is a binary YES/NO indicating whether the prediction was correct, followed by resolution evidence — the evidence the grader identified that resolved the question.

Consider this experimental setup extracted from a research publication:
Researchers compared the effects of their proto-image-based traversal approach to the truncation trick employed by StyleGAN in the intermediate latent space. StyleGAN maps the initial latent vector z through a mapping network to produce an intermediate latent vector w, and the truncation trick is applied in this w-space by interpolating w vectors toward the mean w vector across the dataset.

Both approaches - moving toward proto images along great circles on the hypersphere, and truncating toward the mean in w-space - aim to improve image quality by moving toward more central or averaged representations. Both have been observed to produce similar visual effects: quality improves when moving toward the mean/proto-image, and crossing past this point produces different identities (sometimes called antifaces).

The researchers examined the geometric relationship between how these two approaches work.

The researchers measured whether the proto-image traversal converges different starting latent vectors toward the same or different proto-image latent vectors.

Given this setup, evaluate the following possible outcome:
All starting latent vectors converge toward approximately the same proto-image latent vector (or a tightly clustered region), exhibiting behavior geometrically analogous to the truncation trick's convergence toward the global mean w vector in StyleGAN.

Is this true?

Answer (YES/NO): NO